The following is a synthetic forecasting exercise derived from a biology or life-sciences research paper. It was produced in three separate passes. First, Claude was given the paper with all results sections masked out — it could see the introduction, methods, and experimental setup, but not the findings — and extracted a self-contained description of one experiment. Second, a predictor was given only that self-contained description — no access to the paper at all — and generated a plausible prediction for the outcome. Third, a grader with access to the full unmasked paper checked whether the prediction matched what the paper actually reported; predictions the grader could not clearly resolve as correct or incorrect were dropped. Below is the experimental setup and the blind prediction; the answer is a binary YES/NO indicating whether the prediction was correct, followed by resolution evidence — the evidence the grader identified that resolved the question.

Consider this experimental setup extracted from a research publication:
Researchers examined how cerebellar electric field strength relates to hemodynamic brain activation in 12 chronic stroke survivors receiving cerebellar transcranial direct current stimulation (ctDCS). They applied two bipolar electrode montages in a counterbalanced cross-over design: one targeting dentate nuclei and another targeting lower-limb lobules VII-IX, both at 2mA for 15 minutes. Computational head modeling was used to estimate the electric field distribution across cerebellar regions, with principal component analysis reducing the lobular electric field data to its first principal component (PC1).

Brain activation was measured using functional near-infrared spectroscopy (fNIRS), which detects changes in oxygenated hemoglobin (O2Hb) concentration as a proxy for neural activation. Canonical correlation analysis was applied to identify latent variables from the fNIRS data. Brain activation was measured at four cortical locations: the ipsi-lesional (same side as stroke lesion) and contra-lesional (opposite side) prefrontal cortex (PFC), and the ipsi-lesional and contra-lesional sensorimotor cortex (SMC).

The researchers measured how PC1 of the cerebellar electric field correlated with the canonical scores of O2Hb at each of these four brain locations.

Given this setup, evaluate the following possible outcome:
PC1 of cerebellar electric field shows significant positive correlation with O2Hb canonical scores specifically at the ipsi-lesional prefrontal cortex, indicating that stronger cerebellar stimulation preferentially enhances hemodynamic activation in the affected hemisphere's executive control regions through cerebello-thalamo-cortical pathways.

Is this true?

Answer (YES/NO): NO